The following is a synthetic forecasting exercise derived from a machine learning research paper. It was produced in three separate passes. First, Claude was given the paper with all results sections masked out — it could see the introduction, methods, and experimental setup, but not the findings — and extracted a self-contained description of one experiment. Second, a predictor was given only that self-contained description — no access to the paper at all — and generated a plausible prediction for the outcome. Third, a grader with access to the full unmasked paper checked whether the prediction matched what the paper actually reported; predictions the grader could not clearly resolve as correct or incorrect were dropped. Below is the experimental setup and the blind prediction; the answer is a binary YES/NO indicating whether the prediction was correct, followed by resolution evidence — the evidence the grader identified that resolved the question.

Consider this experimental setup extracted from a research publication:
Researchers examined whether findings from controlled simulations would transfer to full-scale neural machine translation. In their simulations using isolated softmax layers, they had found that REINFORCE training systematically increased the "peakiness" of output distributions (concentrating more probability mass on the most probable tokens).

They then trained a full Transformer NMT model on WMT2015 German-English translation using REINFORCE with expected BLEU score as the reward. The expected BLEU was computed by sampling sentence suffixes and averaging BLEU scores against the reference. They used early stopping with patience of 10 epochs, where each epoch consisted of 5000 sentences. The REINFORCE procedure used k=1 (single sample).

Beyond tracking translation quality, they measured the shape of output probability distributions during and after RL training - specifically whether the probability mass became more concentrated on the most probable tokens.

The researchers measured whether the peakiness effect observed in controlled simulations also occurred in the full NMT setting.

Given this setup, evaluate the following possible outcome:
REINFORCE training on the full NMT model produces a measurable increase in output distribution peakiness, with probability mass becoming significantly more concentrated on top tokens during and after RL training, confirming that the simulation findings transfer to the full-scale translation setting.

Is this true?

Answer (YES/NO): YES